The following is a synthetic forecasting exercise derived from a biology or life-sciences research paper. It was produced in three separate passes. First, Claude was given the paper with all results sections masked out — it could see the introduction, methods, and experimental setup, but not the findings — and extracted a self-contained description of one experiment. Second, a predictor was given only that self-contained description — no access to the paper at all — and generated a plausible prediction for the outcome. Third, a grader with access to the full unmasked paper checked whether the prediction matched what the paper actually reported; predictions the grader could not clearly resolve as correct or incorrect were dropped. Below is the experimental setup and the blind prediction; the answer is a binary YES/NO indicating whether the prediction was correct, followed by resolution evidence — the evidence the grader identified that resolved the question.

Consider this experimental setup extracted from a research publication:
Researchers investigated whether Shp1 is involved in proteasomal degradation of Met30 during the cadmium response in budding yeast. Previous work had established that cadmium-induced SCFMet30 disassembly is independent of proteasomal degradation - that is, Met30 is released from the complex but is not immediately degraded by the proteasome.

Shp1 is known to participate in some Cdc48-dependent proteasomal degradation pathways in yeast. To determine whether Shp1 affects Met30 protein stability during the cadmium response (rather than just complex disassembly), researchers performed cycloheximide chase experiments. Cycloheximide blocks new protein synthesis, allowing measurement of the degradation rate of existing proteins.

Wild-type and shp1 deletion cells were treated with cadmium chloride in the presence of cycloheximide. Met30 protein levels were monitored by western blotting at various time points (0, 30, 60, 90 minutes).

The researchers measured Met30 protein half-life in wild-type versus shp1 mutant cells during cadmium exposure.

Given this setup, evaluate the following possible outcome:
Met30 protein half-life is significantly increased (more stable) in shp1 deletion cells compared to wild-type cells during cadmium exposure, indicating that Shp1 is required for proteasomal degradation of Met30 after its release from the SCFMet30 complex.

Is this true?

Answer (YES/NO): NO